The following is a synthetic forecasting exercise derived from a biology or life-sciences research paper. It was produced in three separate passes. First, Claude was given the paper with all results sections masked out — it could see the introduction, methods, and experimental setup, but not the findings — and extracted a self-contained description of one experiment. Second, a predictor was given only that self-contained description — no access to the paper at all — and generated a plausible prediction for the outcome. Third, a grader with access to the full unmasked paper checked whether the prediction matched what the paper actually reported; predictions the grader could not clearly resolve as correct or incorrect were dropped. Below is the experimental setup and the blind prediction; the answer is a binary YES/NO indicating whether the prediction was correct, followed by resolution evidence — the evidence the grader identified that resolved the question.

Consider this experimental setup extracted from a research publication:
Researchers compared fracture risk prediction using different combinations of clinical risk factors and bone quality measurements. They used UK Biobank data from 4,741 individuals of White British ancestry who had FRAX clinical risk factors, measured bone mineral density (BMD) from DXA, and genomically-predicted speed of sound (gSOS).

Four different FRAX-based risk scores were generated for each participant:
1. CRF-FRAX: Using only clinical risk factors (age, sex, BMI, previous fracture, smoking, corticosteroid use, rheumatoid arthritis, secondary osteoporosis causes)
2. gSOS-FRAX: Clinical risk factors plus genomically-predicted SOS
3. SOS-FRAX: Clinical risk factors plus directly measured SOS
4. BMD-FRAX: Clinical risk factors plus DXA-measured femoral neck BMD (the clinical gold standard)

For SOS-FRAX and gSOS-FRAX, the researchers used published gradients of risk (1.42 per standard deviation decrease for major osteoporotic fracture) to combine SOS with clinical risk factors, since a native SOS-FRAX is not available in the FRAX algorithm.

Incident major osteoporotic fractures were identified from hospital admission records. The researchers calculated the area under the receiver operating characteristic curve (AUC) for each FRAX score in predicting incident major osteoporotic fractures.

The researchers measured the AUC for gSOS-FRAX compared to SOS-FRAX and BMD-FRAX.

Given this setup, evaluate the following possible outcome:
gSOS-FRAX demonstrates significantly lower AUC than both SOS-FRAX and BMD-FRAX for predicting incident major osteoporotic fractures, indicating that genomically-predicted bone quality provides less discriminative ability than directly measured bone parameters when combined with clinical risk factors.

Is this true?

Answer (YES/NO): NO